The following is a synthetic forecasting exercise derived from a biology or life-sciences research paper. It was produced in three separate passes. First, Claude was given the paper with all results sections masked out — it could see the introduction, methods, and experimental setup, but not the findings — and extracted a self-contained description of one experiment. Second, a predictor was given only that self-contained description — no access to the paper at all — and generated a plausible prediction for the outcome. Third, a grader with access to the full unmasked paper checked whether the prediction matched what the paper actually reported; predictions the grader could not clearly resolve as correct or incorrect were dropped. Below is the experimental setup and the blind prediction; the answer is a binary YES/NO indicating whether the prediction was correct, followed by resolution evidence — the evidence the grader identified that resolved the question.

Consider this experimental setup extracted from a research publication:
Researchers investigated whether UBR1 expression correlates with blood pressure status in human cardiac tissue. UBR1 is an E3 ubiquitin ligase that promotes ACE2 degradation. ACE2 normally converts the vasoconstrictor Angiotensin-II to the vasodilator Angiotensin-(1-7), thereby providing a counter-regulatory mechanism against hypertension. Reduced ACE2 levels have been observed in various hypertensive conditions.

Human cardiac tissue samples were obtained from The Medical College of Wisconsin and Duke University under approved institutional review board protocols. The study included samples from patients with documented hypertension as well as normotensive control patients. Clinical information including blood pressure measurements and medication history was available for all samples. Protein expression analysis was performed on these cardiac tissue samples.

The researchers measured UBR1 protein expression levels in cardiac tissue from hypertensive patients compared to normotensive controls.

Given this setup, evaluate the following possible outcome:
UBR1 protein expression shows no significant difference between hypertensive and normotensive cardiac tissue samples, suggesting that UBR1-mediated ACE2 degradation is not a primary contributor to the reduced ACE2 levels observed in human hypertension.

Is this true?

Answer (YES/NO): NO